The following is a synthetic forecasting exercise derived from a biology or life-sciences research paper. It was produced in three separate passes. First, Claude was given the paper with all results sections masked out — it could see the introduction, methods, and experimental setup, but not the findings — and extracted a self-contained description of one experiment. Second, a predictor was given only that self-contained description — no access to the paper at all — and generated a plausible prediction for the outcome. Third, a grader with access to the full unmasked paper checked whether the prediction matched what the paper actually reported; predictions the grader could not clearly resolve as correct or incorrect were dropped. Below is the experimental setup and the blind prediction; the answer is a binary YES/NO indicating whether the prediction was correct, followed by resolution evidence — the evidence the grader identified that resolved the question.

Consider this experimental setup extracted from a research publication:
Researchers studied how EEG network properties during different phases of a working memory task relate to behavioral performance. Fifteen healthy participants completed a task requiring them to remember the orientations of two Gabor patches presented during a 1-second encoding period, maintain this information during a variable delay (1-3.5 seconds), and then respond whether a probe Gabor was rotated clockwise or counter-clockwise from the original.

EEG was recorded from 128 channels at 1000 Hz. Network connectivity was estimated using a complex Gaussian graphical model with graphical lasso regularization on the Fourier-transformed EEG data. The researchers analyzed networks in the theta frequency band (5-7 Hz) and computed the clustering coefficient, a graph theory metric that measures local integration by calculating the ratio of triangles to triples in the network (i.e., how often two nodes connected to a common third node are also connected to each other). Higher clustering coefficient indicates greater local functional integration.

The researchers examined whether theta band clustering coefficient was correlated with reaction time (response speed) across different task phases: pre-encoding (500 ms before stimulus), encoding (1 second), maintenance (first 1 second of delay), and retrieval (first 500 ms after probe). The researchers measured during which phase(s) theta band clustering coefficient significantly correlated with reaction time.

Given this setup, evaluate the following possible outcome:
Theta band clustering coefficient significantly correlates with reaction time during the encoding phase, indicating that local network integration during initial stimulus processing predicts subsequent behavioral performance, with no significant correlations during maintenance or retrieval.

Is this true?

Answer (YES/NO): NO